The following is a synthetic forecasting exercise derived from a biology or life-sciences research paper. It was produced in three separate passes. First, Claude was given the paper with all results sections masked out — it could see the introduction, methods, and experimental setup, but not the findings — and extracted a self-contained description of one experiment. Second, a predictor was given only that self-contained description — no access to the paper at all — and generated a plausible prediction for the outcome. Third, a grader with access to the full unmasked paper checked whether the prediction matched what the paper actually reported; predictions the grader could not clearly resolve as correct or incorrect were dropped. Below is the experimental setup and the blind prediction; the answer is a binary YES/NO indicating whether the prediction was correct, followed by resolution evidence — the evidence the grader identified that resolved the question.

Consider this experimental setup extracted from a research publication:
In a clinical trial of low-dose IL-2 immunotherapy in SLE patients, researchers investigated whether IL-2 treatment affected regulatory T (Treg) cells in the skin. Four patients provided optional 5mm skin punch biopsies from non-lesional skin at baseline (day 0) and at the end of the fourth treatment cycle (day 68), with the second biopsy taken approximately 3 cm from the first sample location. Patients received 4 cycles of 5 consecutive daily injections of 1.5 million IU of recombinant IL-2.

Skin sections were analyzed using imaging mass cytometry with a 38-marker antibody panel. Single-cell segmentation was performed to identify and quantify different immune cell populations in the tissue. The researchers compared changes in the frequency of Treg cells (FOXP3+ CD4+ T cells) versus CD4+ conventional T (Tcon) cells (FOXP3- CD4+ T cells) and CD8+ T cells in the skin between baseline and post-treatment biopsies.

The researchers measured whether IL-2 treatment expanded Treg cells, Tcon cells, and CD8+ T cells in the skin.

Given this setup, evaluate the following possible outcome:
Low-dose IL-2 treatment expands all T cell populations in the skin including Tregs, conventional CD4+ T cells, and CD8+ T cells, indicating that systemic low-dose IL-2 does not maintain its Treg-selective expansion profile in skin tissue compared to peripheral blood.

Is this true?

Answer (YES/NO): NO